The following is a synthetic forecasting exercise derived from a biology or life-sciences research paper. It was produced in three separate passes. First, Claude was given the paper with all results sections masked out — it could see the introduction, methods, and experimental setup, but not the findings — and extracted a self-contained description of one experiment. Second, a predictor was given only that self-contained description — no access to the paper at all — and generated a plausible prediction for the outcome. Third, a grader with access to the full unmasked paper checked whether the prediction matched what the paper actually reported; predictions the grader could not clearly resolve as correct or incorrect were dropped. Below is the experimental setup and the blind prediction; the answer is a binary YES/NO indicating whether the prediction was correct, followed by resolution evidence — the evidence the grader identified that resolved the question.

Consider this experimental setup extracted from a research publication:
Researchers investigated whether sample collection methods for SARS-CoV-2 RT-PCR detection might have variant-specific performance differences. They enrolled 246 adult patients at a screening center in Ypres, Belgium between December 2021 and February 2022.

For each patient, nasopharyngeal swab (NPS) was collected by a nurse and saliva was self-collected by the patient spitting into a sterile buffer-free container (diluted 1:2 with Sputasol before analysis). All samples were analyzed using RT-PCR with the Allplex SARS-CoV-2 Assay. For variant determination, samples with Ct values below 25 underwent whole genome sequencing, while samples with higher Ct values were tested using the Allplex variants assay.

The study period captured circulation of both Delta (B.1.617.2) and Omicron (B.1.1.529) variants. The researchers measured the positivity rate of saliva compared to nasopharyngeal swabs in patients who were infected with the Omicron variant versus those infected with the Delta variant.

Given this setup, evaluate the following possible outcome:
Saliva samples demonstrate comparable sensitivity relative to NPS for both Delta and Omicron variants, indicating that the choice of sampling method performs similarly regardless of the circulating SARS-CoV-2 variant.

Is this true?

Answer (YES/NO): NO